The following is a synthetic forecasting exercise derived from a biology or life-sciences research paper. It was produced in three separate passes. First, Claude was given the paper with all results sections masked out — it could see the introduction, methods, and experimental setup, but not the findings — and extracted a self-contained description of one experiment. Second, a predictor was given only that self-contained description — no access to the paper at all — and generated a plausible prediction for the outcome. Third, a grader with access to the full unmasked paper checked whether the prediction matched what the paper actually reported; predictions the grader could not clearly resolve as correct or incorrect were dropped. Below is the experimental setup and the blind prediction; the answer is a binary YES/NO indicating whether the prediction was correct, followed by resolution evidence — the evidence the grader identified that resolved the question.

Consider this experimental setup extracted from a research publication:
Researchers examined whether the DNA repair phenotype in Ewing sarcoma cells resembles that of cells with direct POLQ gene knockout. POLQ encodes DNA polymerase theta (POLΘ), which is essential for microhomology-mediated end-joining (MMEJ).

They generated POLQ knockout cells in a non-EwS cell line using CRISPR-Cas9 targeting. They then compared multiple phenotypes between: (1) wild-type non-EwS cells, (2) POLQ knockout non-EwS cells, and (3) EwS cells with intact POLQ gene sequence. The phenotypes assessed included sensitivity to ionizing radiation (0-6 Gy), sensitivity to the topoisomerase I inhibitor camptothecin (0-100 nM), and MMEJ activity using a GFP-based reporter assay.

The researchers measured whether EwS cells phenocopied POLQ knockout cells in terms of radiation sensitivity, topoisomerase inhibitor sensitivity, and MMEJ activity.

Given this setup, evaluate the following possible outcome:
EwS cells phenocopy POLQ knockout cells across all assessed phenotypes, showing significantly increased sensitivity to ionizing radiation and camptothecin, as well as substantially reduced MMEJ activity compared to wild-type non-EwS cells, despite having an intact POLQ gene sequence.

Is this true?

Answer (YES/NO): YES